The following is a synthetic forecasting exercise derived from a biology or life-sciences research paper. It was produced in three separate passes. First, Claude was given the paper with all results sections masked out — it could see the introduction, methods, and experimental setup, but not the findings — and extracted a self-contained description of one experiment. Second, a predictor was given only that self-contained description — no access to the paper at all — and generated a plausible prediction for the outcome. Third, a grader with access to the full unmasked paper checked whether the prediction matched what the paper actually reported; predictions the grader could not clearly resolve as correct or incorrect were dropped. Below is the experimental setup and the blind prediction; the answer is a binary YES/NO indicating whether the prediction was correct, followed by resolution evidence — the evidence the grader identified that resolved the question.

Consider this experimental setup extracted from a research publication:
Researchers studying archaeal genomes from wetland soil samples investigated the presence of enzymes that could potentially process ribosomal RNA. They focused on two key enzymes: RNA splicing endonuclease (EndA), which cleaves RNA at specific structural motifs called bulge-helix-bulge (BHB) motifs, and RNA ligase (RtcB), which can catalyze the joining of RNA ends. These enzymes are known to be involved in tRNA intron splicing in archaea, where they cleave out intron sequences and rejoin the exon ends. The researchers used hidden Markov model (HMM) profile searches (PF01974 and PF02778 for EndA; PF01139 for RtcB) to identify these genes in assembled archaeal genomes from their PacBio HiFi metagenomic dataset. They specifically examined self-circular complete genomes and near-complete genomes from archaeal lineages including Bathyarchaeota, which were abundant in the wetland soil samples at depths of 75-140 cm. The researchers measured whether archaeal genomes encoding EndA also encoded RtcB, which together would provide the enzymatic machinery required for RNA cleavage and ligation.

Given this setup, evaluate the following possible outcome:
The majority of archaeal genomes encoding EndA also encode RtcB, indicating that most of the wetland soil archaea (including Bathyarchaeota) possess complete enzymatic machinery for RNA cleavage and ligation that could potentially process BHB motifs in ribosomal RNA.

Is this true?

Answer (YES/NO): YES